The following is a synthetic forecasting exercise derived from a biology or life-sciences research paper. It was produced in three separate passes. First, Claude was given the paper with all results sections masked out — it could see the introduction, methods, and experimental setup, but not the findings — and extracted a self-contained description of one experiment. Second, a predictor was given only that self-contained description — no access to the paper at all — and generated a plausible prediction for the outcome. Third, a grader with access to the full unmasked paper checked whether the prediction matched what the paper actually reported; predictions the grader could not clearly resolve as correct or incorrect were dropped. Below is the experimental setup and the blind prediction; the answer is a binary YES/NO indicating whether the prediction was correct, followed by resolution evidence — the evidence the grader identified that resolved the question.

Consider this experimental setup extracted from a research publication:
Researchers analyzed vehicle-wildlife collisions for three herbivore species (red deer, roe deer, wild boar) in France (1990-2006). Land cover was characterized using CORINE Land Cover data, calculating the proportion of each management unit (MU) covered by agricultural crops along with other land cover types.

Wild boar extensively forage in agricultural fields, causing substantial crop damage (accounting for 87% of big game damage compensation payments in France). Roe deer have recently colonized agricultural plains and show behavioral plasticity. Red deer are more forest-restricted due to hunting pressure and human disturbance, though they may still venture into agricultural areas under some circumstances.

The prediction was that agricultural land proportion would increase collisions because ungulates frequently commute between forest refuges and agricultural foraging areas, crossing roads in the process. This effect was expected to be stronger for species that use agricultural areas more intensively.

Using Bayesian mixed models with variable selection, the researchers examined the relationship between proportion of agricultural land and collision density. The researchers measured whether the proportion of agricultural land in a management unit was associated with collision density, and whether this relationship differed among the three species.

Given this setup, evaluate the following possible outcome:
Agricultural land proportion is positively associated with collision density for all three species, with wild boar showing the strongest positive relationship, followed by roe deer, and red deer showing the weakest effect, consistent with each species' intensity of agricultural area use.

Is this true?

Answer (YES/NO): NO